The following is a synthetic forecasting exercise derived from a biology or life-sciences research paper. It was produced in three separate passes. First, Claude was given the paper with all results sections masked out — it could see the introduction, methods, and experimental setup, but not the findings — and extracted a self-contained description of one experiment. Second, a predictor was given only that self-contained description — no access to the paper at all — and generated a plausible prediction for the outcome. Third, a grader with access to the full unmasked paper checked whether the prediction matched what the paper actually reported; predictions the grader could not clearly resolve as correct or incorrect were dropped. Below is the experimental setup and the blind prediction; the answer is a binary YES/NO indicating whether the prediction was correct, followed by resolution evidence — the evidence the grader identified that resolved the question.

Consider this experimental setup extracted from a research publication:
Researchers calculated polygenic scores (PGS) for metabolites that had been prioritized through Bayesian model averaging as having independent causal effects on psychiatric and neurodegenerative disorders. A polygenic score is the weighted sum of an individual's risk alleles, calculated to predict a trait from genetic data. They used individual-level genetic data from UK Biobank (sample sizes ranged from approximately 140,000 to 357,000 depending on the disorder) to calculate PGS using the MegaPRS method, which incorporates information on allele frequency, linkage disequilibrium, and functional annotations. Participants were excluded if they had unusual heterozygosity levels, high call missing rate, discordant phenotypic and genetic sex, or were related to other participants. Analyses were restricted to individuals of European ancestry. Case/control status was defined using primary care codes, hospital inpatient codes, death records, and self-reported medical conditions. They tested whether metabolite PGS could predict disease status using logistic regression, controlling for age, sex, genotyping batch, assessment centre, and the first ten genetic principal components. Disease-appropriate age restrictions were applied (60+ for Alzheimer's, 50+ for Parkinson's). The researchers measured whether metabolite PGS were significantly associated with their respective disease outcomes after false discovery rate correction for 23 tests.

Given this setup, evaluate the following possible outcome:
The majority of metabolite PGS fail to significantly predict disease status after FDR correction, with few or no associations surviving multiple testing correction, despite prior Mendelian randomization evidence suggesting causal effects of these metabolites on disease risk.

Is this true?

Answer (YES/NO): YES